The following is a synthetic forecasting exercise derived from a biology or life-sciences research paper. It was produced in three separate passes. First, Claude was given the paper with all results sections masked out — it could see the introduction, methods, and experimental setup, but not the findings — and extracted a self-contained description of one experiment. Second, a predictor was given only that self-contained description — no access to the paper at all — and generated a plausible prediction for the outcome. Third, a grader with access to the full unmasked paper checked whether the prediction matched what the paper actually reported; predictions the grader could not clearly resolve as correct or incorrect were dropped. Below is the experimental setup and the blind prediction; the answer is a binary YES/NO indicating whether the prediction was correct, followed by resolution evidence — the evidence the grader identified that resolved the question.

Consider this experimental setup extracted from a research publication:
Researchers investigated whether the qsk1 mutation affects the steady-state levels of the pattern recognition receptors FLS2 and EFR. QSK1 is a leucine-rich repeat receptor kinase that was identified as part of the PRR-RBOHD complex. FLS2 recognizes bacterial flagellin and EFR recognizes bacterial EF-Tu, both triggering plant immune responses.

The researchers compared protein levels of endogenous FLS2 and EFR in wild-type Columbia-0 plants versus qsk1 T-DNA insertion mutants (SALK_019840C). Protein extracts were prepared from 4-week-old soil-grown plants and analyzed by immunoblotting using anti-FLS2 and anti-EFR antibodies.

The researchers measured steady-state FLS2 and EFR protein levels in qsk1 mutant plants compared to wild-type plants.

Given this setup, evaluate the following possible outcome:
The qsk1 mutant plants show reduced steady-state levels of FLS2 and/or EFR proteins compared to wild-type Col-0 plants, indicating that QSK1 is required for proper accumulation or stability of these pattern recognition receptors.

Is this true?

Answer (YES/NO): NO